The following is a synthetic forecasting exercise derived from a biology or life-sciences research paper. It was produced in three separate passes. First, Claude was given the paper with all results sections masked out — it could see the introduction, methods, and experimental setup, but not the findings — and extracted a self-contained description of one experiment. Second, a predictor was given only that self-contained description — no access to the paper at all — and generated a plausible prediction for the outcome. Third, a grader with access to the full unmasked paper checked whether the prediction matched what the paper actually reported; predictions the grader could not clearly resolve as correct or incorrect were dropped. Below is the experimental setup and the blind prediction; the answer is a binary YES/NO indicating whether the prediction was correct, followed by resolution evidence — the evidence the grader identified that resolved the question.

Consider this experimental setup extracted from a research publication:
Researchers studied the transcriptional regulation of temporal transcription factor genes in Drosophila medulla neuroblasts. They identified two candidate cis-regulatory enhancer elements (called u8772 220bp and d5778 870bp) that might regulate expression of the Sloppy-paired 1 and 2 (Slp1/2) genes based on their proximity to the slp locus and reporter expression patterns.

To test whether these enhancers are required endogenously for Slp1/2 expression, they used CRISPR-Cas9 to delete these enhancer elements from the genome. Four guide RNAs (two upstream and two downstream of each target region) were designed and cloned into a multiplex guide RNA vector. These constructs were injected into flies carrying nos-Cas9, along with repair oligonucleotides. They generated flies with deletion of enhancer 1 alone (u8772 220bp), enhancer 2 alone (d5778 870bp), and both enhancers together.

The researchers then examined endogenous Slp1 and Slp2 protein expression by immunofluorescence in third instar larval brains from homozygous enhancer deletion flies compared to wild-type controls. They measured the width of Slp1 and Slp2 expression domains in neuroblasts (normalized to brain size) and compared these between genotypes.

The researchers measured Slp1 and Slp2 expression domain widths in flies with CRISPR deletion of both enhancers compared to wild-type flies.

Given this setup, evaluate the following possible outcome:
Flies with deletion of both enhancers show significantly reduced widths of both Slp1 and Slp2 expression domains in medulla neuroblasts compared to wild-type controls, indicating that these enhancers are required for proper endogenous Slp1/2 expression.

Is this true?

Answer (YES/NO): NO